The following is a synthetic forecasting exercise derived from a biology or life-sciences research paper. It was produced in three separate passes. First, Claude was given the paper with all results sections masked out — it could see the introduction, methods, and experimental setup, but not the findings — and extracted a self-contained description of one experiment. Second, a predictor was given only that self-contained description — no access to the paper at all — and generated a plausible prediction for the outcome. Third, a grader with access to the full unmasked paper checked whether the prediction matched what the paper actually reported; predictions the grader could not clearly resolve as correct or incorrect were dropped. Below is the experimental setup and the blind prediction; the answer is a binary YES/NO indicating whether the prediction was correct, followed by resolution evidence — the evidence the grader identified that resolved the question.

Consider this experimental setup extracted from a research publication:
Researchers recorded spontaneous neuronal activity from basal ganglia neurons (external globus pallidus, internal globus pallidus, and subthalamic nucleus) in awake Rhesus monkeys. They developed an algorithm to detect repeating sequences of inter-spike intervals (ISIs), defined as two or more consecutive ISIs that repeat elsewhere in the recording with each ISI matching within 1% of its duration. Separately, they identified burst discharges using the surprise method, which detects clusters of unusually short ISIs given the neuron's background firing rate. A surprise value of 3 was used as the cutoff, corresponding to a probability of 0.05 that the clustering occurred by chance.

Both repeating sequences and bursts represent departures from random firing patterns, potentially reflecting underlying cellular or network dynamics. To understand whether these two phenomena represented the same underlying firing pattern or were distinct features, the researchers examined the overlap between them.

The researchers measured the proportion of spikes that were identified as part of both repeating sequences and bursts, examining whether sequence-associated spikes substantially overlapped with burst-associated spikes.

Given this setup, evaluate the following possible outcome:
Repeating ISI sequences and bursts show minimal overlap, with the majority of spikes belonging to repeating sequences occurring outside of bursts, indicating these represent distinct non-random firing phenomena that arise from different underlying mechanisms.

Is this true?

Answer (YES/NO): NO